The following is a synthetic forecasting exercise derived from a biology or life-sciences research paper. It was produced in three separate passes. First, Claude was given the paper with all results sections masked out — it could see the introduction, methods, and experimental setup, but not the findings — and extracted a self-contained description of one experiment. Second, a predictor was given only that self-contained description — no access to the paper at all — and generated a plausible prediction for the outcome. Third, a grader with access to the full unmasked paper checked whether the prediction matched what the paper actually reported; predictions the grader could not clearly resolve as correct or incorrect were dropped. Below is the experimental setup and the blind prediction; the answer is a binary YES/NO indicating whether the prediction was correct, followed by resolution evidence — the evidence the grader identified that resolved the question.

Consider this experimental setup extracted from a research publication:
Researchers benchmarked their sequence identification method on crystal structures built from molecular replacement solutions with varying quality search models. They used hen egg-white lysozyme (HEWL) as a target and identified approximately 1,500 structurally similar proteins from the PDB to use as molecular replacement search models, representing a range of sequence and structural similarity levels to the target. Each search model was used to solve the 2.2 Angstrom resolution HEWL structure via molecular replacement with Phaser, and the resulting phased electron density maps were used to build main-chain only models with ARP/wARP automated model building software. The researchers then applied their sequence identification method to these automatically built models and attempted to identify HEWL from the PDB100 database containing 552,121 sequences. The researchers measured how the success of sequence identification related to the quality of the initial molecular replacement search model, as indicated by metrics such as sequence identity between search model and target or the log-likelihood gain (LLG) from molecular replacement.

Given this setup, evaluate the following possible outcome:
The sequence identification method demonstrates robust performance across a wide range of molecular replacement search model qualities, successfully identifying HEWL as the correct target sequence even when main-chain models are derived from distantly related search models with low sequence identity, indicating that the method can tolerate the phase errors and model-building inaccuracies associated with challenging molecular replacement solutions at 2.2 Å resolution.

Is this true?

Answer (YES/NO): NO